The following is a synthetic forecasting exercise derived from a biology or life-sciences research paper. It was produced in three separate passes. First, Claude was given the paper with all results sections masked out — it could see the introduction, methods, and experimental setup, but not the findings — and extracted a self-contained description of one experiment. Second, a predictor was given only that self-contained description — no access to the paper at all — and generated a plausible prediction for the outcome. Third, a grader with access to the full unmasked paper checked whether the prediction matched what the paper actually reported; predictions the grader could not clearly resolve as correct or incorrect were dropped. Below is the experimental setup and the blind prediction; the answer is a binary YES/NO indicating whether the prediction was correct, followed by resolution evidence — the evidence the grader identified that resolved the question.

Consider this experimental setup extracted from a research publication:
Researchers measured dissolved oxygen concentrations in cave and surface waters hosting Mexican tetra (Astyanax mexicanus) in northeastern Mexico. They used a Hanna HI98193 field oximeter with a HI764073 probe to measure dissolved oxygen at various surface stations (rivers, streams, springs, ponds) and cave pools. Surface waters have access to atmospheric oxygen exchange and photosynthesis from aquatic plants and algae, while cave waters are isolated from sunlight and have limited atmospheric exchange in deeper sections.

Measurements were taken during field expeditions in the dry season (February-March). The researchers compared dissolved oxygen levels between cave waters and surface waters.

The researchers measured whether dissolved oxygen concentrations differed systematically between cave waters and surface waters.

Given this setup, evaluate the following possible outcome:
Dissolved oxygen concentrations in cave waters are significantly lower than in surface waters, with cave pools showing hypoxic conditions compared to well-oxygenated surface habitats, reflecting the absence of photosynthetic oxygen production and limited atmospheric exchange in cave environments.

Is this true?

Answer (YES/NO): YES